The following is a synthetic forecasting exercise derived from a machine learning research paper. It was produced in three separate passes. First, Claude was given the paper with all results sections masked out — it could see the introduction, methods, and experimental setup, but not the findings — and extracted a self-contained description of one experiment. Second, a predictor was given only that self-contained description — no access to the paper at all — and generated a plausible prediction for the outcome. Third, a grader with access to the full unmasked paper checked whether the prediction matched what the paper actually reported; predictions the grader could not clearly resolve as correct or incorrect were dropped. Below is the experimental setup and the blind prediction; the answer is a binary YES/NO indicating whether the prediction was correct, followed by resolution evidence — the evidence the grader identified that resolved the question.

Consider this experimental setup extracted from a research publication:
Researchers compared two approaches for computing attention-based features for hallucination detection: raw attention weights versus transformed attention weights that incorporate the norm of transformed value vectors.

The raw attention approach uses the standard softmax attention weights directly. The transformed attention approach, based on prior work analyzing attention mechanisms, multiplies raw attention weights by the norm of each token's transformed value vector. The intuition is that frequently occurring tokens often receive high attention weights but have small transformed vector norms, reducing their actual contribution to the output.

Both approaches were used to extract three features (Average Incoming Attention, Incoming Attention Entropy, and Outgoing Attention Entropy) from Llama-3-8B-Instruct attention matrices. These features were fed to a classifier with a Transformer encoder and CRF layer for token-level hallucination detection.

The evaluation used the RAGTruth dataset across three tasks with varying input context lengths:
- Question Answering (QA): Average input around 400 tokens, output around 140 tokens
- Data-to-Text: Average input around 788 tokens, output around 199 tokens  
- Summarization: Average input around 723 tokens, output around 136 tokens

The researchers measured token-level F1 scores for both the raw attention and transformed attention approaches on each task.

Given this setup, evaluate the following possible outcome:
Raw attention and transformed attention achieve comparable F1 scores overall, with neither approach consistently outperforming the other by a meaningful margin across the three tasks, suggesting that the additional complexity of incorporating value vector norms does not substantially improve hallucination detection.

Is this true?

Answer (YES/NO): YES